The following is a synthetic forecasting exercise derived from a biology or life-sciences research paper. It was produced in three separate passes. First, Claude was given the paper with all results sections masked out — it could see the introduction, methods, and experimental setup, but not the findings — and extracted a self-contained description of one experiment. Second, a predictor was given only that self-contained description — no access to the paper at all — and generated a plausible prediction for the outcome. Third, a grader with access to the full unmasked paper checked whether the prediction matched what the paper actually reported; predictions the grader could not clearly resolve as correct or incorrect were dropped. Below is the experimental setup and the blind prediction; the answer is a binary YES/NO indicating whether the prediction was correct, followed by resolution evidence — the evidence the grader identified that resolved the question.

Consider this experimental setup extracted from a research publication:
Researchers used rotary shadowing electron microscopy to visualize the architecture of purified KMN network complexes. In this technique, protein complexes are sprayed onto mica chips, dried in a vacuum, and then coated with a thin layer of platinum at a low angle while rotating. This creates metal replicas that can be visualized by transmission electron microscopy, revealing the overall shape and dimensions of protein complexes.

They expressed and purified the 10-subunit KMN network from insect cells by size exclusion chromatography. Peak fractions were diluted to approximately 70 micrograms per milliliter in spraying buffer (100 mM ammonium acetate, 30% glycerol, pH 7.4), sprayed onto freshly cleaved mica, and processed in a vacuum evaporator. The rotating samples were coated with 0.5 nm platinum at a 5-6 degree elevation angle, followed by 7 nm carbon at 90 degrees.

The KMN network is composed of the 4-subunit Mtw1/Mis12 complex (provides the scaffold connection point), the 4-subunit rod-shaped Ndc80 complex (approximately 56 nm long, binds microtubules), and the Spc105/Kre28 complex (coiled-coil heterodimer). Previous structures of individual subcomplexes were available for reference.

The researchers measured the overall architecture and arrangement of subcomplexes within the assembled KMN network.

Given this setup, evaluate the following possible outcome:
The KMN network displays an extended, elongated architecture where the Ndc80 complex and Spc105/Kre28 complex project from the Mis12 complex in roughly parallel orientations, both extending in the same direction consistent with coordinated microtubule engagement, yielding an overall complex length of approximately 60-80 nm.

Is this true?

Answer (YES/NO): NO